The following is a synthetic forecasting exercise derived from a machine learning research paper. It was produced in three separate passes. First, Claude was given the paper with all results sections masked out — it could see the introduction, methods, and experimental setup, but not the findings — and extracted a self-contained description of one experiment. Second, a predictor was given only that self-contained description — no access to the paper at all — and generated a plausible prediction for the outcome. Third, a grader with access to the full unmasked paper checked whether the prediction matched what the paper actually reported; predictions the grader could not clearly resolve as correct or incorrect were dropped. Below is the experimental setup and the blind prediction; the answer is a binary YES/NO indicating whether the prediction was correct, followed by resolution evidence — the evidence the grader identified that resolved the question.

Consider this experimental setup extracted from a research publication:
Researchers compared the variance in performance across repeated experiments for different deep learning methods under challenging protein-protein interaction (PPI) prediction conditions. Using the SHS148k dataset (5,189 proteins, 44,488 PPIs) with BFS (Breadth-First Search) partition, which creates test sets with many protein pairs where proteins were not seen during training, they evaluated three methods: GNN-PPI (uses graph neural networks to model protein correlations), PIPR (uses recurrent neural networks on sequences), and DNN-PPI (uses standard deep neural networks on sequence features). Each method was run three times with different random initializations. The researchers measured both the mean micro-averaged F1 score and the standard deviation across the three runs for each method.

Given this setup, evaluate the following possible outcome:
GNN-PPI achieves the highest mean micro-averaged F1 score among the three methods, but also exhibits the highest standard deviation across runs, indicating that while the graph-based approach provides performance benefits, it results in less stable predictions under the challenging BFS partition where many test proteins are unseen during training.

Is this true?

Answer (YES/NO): NO